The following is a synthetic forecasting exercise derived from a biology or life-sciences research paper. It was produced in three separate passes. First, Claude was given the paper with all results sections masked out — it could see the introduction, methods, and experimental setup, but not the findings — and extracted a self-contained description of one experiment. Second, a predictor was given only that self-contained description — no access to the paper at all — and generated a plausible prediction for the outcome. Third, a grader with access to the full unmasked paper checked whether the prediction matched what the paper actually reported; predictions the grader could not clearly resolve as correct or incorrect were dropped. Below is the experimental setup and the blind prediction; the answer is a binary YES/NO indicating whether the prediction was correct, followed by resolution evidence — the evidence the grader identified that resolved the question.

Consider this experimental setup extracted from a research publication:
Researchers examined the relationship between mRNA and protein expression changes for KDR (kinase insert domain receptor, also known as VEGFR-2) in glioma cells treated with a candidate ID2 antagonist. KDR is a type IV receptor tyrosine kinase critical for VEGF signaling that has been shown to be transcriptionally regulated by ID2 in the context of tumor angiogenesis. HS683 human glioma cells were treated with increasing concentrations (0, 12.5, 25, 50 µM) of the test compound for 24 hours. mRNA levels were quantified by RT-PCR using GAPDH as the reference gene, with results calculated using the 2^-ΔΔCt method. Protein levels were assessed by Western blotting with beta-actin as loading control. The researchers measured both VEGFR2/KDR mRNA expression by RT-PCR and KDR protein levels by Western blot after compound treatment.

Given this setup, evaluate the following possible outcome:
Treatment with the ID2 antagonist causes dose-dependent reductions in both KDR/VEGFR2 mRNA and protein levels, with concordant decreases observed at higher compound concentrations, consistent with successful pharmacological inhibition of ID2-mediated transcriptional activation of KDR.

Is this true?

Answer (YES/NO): YES